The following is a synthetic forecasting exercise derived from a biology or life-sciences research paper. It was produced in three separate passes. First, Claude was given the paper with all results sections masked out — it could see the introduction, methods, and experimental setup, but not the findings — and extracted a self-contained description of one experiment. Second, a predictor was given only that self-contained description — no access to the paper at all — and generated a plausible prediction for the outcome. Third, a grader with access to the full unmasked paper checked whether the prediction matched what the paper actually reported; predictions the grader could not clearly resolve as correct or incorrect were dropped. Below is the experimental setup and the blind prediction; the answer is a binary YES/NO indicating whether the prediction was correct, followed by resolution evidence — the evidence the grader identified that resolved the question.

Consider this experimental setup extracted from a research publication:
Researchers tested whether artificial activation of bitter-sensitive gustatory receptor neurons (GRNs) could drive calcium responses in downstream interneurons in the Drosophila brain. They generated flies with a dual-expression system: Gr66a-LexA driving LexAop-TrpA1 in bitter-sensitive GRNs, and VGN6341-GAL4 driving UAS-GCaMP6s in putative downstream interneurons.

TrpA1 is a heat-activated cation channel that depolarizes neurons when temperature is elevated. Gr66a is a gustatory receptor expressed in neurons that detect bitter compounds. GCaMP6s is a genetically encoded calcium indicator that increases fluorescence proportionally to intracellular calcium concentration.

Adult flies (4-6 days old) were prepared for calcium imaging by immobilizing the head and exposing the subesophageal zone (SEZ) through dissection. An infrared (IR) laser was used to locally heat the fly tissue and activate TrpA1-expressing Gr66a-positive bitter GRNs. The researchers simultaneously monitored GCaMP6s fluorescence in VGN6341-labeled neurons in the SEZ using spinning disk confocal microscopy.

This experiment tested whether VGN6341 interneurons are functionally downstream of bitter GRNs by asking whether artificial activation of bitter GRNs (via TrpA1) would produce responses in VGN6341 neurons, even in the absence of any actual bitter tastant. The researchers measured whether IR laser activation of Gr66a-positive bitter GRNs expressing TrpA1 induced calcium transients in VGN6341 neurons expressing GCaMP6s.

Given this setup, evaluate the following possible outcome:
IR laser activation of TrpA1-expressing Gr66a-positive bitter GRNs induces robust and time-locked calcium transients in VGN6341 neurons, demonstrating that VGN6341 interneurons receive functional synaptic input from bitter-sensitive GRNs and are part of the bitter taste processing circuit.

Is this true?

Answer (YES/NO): YES